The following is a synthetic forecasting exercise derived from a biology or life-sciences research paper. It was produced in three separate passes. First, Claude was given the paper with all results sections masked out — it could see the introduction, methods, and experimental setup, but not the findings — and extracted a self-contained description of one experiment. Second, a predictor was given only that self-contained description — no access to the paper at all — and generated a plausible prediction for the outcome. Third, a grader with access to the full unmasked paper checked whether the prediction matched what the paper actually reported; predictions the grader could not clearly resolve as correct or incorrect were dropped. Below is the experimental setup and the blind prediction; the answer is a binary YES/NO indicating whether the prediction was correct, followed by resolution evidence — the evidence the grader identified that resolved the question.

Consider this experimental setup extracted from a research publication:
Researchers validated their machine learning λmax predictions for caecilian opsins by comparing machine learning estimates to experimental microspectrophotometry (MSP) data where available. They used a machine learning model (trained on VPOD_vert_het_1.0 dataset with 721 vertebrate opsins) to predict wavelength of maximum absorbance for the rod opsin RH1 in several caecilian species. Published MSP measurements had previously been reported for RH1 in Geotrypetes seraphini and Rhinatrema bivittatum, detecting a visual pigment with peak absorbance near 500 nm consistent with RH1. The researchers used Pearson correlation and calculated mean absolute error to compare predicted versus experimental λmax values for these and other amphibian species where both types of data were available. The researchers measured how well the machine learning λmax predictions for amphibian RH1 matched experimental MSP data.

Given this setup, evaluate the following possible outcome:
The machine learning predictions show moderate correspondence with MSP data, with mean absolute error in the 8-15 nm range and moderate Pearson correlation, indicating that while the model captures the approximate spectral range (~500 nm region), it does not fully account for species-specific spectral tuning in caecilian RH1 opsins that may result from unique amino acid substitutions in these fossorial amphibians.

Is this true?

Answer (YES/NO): NO